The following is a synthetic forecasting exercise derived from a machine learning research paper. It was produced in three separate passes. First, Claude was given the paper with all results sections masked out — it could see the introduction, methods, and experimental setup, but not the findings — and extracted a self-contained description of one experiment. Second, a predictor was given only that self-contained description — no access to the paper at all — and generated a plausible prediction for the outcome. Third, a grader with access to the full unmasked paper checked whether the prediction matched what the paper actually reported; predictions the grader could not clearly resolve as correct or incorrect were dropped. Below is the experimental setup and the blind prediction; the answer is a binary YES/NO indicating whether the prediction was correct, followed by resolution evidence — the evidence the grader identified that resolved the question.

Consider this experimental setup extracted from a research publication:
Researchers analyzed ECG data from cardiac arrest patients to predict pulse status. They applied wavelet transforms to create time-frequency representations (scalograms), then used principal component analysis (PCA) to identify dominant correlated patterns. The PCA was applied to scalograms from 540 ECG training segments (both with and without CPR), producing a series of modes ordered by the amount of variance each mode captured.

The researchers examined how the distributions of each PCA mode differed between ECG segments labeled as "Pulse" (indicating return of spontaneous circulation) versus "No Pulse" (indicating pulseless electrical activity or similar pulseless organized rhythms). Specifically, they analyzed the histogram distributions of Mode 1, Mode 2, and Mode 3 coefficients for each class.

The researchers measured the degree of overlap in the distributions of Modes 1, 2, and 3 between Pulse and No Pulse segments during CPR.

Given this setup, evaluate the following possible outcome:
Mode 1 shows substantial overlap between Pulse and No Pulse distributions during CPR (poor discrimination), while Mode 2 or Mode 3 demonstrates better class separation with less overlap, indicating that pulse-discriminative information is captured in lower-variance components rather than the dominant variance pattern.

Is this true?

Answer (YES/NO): NO